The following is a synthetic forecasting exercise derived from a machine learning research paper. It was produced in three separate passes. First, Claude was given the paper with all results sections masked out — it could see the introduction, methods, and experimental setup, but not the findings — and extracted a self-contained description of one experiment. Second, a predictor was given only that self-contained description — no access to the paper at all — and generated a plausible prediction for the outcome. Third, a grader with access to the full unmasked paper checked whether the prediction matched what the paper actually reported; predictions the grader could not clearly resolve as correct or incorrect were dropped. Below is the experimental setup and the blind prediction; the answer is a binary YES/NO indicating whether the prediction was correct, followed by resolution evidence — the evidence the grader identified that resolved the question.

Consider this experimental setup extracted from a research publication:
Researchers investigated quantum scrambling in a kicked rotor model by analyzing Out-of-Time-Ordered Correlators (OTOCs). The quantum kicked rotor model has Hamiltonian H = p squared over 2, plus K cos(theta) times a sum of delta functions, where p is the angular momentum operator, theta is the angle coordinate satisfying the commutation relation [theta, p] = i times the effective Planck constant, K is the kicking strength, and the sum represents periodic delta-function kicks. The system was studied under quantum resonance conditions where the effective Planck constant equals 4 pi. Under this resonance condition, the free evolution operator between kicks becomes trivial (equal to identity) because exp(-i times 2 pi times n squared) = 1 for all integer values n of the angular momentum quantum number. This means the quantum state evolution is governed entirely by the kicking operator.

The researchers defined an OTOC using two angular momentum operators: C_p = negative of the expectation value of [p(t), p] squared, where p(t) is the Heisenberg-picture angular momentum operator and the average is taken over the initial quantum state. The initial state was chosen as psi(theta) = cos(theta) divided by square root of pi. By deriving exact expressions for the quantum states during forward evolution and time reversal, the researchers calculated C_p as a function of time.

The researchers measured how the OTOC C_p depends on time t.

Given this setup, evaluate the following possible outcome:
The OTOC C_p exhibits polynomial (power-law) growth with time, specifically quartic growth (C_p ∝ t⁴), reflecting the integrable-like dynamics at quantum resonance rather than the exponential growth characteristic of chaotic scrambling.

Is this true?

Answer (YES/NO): NO